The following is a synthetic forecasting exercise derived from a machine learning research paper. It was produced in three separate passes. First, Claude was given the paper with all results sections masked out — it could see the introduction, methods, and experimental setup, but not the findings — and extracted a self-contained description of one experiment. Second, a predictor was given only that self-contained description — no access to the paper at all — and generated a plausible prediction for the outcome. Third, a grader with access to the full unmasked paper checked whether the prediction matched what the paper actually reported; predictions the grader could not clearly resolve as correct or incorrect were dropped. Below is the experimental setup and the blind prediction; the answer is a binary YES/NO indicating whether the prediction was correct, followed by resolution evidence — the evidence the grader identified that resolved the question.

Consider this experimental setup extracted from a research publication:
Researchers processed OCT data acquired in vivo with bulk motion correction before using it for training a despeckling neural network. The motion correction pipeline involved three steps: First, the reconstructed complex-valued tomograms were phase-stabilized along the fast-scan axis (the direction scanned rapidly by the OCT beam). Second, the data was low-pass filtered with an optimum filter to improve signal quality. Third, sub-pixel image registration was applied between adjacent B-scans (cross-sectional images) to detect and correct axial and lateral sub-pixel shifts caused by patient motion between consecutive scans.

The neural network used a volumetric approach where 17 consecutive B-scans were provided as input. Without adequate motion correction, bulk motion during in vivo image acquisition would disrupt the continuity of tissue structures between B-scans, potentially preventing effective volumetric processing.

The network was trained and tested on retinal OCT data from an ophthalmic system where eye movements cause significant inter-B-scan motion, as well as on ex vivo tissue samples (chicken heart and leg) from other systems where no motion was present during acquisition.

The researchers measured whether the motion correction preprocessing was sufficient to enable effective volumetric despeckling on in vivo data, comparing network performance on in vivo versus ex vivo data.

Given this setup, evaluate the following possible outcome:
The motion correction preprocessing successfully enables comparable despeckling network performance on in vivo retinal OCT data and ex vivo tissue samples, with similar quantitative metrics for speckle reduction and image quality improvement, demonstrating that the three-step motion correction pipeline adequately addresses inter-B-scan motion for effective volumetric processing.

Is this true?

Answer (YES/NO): YES